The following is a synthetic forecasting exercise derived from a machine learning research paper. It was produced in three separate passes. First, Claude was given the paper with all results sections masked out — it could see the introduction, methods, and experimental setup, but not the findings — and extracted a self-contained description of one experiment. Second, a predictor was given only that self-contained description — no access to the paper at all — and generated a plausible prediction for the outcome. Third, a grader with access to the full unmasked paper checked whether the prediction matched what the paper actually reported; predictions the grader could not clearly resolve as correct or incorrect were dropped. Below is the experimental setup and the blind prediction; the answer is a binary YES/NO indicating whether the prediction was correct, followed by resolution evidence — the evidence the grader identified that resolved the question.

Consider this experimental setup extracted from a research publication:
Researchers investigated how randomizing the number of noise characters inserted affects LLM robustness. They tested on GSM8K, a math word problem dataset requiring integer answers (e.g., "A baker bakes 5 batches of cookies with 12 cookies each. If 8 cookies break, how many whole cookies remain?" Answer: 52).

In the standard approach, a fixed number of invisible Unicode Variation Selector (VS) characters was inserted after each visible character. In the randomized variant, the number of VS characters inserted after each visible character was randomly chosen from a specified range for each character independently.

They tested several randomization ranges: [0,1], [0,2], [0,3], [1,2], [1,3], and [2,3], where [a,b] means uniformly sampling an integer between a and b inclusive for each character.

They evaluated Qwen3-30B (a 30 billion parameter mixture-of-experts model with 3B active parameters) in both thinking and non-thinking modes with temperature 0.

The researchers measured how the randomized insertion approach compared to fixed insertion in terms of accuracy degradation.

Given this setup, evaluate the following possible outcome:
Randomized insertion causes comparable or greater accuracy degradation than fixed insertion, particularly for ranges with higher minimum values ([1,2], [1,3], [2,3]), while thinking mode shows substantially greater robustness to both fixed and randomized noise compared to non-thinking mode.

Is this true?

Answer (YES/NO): YES